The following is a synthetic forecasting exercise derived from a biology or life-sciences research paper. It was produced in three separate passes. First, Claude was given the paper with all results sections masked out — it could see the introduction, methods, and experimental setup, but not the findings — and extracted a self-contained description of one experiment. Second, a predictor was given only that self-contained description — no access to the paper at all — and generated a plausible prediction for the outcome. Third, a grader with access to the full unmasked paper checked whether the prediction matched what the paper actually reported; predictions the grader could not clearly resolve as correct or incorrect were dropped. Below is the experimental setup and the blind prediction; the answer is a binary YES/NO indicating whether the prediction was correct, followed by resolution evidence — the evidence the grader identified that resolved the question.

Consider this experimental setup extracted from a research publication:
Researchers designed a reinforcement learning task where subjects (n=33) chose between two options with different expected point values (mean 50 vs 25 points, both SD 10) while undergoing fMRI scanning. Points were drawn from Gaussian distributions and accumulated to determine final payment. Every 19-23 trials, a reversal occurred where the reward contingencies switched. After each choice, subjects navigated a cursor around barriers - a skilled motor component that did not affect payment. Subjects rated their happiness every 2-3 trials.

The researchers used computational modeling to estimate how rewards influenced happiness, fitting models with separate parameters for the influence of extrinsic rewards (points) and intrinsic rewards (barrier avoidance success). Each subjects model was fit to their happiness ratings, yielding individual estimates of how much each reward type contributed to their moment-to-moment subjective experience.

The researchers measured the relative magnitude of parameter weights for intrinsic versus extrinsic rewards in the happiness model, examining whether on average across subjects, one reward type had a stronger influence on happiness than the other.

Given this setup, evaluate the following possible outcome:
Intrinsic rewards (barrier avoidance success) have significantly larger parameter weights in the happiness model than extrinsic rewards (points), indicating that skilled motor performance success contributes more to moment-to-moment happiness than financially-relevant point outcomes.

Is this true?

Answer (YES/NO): NO